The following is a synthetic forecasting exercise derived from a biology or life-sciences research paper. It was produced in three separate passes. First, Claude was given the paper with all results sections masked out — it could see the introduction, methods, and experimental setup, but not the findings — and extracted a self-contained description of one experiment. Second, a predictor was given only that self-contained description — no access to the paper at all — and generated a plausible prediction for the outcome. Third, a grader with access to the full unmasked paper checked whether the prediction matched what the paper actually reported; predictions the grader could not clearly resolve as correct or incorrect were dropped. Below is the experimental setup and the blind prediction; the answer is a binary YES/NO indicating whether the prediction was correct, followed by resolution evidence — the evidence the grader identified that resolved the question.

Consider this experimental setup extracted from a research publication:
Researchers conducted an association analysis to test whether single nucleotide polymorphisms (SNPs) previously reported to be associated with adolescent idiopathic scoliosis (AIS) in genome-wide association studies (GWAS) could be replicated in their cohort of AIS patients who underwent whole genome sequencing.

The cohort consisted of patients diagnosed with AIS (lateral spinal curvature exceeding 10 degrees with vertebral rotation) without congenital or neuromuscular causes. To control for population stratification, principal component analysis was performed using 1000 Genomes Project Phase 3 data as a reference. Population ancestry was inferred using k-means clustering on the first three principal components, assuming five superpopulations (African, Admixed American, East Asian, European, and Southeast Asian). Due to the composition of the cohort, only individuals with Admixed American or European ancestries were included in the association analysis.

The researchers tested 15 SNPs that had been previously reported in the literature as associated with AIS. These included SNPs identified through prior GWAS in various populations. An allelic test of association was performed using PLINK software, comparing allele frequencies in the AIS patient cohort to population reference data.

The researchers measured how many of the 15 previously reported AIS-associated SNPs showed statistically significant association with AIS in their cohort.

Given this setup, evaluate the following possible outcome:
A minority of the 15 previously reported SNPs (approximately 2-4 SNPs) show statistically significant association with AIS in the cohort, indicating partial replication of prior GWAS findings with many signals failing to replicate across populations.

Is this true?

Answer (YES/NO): YES